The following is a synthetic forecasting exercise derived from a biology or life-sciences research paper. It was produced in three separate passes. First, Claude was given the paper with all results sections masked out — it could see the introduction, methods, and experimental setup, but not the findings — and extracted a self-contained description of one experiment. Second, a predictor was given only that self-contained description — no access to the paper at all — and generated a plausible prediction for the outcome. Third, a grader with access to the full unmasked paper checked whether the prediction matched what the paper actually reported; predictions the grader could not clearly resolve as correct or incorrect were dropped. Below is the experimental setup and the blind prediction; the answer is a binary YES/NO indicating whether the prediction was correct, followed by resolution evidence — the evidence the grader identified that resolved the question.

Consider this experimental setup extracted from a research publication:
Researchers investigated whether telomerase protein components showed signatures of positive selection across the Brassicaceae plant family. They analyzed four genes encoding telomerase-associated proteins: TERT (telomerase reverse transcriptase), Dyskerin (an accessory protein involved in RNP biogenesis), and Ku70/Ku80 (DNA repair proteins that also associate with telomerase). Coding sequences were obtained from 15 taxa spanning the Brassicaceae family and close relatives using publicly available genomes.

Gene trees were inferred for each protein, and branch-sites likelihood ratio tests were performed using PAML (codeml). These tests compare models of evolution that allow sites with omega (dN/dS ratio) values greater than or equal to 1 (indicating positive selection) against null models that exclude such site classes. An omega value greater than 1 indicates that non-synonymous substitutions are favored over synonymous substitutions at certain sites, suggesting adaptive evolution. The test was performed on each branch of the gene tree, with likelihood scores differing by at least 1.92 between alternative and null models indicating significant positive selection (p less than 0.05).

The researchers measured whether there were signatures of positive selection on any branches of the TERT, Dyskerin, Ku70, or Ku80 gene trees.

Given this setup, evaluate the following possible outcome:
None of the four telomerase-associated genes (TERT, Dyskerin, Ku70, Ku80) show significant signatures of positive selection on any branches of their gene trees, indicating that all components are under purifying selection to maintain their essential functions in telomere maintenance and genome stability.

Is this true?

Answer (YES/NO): NO